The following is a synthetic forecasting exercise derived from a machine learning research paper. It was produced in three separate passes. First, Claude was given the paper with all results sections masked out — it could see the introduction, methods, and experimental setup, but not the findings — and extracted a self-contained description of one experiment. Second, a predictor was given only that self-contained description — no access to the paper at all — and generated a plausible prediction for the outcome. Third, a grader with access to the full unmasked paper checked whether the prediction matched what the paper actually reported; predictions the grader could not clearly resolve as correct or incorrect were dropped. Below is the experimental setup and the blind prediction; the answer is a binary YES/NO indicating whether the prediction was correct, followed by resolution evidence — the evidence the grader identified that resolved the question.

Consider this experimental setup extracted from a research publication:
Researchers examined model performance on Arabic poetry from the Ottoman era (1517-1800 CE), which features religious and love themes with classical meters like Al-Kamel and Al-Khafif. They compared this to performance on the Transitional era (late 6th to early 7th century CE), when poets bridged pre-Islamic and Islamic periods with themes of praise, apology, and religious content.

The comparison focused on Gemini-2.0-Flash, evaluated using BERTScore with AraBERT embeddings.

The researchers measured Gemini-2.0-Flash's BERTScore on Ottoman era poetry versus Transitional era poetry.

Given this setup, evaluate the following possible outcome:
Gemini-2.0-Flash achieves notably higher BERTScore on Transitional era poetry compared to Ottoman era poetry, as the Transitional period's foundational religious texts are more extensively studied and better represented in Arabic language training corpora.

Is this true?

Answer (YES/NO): NO